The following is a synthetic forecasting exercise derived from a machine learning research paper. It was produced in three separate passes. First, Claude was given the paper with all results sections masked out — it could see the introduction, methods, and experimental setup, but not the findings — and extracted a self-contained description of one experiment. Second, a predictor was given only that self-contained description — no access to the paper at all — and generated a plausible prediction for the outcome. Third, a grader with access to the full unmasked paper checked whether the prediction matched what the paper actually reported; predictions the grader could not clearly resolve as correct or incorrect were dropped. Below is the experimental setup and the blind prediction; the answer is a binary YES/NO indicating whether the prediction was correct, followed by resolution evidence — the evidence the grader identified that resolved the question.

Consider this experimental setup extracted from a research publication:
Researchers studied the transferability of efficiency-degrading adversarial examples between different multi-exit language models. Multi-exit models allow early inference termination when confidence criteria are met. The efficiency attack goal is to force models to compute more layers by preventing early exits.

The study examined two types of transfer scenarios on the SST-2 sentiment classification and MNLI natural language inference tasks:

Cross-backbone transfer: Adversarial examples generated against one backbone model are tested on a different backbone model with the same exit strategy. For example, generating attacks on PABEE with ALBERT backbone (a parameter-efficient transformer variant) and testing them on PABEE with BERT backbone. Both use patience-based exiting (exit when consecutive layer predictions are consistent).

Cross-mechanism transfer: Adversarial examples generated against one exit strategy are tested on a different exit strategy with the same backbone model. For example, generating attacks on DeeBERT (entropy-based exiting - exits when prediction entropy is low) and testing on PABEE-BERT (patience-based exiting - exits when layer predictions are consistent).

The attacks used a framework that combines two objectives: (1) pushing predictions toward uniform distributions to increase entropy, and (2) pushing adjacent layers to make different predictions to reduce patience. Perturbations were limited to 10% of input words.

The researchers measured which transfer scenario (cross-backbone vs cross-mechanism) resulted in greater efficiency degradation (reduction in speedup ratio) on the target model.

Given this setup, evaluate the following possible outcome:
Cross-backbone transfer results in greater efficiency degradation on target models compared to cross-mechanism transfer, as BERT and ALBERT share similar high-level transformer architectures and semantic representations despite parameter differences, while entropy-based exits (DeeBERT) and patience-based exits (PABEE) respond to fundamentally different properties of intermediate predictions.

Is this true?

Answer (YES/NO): YES